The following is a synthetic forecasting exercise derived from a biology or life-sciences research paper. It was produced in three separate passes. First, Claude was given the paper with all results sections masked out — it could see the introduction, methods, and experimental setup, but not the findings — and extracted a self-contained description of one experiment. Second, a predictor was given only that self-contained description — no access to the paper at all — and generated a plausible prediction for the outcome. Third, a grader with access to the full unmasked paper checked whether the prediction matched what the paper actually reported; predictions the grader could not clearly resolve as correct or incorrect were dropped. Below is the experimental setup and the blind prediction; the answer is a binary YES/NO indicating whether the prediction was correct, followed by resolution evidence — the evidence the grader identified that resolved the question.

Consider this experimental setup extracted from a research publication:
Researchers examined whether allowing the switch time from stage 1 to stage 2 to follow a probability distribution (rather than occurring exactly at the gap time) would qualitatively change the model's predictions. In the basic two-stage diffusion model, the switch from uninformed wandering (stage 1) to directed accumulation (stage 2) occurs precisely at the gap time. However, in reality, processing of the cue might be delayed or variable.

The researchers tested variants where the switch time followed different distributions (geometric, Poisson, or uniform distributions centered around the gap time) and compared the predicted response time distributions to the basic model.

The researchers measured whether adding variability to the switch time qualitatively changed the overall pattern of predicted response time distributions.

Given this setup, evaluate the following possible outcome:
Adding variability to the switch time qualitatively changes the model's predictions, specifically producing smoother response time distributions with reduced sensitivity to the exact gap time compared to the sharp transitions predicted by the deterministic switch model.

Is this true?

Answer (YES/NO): NO